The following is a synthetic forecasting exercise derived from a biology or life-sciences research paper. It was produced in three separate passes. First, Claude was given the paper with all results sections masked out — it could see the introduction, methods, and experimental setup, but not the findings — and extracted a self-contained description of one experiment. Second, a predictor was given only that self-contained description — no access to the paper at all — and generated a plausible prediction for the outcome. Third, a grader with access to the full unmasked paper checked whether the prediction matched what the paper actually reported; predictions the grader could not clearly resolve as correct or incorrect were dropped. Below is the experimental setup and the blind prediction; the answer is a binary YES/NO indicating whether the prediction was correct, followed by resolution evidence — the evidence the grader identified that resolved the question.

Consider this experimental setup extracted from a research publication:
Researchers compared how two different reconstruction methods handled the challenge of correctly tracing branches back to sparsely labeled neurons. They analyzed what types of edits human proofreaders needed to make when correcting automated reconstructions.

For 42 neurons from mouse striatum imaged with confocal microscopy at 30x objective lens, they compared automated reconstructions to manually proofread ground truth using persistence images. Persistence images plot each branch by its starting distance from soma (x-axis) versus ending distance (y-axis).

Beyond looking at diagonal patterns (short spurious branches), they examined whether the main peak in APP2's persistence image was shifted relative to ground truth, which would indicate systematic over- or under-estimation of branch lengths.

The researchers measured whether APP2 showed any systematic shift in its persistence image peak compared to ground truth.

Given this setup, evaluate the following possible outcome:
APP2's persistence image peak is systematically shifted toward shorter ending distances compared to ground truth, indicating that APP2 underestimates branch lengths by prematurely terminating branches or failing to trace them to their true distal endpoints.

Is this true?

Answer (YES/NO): YES